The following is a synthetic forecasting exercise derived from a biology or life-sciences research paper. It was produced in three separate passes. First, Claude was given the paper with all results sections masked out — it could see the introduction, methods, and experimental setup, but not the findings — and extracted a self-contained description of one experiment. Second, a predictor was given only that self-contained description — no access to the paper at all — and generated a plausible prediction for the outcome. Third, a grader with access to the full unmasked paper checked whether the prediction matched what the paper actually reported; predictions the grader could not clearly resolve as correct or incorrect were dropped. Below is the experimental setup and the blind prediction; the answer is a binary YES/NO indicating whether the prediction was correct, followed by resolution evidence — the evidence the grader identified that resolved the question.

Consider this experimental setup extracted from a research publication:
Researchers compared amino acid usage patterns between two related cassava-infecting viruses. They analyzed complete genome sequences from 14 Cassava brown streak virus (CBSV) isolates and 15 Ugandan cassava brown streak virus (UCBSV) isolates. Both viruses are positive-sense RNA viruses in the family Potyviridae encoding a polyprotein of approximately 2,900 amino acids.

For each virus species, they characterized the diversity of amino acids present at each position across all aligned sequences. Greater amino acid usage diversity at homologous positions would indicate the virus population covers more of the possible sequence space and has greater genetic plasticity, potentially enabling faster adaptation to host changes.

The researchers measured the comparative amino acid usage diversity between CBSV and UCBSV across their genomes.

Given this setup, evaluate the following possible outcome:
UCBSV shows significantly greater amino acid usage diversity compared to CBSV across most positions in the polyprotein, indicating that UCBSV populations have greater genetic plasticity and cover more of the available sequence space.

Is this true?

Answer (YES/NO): NO